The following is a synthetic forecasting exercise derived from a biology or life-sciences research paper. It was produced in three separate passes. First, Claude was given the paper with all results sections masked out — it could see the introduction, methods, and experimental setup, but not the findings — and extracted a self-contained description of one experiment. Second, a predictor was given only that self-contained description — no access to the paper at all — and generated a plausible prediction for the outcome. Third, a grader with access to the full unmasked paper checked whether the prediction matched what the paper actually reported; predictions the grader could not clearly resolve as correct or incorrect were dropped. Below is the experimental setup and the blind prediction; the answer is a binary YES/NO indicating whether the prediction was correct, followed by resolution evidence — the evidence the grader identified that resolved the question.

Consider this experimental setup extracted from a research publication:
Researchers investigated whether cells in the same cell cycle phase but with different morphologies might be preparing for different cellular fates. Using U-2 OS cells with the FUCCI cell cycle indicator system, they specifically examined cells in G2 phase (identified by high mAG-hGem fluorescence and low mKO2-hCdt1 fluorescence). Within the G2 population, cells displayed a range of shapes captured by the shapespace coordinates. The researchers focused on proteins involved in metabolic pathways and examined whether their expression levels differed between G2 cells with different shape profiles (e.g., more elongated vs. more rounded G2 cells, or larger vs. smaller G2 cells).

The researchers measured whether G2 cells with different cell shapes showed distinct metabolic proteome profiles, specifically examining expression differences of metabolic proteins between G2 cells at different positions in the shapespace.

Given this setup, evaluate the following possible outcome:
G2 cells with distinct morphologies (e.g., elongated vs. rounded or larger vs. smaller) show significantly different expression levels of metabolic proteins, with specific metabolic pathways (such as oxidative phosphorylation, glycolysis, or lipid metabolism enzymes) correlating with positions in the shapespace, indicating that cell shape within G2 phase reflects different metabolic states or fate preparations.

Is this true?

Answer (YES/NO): YES